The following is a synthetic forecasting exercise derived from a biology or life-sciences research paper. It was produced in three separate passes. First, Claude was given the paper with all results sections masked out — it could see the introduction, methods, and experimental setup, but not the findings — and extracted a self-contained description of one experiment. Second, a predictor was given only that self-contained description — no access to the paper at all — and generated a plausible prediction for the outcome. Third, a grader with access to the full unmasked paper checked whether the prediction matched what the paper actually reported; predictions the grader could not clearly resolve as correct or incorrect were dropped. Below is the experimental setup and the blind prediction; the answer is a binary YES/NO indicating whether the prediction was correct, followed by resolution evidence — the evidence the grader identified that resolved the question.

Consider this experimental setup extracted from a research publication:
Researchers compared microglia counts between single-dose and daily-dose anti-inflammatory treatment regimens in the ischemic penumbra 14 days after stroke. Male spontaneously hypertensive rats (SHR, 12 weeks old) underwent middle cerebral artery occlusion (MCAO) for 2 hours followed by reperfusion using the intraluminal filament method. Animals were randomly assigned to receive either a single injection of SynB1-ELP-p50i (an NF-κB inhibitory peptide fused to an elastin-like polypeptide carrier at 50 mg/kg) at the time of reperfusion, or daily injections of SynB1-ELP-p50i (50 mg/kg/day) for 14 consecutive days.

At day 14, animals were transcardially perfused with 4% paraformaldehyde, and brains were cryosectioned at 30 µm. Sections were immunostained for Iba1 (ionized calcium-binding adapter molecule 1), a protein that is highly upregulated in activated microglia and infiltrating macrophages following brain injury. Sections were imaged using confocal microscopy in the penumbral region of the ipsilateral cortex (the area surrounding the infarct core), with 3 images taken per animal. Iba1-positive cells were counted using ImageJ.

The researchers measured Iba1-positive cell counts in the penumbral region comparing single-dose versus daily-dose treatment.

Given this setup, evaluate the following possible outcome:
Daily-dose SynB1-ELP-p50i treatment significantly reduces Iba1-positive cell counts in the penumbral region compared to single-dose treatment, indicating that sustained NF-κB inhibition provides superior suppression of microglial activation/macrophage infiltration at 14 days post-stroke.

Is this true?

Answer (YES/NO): NO